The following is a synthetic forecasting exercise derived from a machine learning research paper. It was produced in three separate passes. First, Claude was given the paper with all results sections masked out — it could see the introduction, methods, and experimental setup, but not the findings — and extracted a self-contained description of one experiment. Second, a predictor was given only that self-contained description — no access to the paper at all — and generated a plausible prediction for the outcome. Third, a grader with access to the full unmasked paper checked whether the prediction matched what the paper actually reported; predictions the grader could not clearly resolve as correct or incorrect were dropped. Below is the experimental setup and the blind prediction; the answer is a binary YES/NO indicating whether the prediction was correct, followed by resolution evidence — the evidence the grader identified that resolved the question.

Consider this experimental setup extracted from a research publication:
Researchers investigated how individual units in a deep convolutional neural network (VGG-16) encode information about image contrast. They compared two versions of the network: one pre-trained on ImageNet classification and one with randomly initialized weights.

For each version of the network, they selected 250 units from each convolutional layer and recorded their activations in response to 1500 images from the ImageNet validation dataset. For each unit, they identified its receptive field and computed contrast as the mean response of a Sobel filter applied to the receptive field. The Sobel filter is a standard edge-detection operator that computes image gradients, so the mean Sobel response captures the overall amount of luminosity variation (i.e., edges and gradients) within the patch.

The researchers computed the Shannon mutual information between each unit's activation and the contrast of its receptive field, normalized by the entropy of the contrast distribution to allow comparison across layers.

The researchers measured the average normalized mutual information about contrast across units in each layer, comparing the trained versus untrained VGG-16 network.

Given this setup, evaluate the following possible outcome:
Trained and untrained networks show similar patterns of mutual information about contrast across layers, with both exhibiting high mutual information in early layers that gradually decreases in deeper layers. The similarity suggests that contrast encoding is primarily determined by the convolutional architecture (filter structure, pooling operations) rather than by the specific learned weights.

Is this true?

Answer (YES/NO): NO